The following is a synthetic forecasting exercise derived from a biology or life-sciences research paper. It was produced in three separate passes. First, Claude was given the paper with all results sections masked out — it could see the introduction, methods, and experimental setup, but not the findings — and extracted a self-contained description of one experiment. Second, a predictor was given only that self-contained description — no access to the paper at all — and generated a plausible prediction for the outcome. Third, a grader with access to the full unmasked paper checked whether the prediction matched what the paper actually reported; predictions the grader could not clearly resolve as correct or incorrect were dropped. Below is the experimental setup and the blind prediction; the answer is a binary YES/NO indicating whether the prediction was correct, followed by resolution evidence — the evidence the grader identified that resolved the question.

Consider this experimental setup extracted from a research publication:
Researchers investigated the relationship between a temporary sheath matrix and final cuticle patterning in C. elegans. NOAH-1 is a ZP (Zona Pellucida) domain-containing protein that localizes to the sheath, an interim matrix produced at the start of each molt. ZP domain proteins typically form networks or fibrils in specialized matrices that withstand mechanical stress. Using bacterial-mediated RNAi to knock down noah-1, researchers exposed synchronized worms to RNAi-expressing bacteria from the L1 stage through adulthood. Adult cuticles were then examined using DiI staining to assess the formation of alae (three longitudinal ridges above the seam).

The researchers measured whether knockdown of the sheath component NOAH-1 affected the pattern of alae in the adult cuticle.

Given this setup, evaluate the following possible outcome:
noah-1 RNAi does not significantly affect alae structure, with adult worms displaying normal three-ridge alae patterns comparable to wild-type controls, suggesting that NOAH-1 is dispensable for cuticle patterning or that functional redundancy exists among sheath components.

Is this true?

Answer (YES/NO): NO